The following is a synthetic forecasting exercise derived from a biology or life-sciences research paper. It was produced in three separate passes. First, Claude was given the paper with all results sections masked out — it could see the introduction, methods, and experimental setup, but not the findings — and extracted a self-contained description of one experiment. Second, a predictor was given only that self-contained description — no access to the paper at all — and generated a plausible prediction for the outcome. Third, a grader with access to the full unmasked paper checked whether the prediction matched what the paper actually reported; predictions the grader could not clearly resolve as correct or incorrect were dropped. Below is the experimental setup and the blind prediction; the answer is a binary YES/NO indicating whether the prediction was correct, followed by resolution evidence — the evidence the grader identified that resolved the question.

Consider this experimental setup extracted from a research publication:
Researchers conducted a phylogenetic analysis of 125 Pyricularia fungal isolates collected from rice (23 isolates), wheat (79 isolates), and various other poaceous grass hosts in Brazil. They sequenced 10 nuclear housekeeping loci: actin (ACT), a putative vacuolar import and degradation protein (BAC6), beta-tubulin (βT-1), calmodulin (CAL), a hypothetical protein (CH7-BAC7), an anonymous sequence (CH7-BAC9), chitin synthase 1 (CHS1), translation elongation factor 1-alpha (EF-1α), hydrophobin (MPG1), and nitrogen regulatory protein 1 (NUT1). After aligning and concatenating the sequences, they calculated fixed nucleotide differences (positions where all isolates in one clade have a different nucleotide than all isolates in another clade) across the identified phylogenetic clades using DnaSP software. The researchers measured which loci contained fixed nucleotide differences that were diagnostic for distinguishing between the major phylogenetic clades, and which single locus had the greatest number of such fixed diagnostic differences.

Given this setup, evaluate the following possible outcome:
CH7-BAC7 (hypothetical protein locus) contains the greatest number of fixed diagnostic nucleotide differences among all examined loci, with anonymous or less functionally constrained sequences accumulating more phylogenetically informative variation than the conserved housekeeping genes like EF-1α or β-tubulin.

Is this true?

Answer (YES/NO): NO